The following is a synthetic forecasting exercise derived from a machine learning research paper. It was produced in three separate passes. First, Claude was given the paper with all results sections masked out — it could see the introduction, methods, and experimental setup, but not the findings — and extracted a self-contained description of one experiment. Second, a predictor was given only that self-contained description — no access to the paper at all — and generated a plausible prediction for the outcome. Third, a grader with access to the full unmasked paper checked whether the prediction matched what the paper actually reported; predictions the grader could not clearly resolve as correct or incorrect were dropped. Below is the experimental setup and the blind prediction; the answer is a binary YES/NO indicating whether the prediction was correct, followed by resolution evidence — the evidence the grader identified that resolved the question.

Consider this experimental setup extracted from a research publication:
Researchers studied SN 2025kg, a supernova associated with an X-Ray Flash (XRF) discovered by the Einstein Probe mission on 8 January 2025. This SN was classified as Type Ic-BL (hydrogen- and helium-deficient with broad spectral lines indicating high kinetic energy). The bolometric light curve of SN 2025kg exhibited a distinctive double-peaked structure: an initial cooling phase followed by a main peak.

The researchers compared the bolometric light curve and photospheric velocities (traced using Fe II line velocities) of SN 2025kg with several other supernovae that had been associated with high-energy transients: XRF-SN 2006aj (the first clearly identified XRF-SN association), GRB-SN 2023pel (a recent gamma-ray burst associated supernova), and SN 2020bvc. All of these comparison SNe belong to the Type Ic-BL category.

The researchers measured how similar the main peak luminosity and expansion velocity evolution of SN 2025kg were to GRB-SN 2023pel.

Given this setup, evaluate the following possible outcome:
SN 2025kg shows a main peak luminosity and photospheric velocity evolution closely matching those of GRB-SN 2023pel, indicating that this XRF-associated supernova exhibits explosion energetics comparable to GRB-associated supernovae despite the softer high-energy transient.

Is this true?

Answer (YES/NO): YES